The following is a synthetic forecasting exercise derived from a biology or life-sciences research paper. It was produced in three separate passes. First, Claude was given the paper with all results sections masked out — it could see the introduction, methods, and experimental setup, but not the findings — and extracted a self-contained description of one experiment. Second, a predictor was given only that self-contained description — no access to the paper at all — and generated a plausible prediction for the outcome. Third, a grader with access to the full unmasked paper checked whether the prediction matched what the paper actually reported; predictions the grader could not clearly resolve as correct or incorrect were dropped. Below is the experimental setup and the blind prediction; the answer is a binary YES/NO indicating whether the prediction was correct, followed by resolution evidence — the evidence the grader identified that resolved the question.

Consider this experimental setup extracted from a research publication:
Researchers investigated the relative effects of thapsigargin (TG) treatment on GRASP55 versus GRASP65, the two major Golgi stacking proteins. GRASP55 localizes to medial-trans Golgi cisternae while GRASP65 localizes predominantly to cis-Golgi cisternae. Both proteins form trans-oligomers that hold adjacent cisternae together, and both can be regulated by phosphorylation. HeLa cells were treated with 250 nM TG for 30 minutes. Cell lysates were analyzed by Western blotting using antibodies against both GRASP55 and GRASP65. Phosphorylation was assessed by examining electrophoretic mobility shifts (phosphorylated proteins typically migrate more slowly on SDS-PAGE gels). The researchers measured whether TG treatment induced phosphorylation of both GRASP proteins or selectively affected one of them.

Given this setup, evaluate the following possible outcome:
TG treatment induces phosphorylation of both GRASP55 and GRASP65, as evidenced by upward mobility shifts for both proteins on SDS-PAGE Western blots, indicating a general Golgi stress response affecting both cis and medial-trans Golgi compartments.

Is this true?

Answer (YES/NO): NO